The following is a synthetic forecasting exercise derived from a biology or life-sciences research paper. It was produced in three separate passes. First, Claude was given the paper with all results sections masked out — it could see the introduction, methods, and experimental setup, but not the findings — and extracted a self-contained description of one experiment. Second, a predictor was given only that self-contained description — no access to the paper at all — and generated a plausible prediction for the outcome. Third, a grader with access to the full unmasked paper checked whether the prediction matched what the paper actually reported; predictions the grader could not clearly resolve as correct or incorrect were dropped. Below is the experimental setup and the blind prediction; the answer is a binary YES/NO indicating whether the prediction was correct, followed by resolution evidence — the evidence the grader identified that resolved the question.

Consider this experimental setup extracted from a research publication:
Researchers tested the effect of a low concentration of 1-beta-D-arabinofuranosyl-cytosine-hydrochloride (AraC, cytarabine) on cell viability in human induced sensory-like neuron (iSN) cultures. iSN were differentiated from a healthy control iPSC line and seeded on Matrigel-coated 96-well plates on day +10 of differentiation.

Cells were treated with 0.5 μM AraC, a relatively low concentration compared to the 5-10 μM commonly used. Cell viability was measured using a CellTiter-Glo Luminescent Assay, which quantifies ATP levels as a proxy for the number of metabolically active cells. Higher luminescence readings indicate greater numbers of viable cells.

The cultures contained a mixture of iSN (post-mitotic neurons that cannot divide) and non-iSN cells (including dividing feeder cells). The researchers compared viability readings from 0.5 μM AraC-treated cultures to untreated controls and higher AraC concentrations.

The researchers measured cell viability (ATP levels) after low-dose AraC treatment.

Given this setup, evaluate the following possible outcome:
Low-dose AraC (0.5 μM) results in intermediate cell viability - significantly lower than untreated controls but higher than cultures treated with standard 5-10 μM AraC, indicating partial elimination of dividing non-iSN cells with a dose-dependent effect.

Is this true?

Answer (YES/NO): NO